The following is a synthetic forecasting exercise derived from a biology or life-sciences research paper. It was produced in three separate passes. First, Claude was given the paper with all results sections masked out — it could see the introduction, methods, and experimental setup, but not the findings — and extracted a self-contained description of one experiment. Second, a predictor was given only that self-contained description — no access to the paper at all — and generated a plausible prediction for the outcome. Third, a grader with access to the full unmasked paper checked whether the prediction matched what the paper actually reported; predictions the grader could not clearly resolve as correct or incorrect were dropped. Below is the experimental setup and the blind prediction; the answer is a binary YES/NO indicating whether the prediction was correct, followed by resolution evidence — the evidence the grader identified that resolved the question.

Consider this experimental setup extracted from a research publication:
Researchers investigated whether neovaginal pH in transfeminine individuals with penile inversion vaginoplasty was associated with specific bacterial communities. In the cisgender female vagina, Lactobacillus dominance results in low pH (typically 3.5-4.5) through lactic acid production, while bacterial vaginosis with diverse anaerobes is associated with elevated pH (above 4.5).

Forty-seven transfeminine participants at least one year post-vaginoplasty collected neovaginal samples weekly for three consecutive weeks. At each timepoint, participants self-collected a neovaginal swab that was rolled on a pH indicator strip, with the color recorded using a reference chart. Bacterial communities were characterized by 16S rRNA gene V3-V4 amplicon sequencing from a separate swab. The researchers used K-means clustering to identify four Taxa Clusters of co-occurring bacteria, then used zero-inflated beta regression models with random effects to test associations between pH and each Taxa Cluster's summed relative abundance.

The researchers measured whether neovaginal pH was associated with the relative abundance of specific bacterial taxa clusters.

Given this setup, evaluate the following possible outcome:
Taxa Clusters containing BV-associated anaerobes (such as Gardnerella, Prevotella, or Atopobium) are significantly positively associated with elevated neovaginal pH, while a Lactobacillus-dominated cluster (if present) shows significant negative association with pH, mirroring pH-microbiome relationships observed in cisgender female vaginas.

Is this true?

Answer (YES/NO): NO